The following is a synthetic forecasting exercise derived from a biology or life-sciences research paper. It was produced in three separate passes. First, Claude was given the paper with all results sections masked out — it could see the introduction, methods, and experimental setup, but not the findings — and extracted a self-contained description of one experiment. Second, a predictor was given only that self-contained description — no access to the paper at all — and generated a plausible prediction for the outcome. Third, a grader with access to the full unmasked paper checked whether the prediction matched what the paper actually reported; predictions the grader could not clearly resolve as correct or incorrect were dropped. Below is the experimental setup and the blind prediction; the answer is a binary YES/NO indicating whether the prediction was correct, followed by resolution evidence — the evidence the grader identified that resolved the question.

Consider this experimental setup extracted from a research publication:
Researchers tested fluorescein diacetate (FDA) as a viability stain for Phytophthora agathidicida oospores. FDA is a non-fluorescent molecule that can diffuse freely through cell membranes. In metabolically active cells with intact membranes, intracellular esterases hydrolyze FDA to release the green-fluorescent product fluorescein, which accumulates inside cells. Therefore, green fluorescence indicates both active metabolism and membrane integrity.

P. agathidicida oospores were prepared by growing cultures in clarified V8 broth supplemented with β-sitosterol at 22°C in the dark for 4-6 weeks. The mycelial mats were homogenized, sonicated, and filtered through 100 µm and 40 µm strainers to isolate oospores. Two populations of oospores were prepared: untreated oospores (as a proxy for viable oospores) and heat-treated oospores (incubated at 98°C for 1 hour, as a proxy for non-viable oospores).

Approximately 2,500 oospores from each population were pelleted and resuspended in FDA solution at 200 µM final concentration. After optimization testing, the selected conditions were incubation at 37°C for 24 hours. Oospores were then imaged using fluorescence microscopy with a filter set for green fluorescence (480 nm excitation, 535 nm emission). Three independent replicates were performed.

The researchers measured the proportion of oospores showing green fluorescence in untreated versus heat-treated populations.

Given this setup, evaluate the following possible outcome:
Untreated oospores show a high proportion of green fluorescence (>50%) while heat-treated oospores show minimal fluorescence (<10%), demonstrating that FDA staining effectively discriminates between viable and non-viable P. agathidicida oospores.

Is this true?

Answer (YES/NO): YES